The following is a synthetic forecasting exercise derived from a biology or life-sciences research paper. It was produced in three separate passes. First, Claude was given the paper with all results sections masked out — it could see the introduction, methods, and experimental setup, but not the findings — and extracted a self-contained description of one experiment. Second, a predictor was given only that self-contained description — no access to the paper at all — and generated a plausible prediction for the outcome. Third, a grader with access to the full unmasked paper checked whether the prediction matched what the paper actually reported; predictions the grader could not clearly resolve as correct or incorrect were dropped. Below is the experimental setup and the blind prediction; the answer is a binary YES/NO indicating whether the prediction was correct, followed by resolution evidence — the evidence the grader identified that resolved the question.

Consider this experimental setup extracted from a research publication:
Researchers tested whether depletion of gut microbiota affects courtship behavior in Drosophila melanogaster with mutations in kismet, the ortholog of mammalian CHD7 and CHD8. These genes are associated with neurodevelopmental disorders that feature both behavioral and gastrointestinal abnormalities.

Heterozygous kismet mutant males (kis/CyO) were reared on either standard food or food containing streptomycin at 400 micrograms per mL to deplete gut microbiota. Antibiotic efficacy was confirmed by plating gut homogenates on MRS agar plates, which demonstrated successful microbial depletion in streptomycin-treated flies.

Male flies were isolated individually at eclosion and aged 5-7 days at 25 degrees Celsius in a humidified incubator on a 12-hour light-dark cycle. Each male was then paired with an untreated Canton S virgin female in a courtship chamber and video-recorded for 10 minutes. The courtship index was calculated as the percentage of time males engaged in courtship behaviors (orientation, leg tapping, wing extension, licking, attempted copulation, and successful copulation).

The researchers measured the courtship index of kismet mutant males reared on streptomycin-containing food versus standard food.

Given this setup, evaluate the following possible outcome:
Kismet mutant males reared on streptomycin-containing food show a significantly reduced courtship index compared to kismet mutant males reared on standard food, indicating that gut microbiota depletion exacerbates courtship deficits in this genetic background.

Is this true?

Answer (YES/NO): NO